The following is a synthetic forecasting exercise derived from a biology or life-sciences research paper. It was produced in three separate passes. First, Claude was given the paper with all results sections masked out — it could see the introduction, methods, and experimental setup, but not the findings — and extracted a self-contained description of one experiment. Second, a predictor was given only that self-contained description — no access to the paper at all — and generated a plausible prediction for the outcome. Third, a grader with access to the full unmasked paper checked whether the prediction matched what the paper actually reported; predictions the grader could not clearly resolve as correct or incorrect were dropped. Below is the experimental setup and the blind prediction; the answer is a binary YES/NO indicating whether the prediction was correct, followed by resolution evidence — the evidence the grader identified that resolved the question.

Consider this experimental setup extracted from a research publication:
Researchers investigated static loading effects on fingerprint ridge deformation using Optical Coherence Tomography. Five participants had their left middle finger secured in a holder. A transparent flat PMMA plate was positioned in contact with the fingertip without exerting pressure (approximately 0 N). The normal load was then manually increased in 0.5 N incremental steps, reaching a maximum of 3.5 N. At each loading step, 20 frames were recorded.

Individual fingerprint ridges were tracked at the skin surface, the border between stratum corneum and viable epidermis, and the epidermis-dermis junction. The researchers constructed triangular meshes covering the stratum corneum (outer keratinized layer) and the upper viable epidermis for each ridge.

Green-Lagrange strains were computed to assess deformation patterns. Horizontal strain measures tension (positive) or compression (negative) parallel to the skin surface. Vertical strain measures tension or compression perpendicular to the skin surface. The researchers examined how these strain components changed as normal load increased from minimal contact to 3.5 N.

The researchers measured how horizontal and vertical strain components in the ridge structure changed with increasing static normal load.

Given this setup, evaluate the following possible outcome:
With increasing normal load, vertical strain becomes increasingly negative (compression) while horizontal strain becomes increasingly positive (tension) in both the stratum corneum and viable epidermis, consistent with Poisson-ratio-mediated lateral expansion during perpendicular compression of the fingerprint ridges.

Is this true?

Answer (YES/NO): NO